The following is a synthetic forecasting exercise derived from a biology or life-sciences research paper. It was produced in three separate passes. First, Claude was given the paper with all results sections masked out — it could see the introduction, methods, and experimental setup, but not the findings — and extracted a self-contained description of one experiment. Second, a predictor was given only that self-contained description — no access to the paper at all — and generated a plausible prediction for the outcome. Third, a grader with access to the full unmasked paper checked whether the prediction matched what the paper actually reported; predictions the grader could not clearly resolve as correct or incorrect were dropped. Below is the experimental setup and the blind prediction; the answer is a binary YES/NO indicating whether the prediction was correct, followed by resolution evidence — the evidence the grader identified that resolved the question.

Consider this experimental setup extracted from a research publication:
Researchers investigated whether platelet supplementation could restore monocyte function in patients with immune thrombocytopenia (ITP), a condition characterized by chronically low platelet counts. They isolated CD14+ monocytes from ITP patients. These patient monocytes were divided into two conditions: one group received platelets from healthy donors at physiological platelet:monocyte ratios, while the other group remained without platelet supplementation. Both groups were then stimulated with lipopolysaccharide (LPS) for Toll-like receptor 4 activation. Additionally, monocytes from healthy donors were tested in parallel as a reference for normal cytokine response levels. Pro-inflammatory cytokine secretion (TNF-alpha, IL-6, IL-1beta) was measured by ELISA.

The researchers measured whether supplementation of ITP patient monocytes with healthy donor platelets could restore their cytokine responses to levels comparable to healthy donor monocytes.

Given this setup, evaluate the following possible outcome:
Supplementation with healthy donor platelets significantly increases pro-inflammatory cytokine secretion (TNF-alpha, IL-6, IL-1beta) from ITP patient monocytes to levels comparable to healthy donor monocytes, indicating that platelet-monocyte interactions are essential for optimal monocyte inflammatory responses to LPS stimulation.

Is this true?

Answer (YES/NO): YES